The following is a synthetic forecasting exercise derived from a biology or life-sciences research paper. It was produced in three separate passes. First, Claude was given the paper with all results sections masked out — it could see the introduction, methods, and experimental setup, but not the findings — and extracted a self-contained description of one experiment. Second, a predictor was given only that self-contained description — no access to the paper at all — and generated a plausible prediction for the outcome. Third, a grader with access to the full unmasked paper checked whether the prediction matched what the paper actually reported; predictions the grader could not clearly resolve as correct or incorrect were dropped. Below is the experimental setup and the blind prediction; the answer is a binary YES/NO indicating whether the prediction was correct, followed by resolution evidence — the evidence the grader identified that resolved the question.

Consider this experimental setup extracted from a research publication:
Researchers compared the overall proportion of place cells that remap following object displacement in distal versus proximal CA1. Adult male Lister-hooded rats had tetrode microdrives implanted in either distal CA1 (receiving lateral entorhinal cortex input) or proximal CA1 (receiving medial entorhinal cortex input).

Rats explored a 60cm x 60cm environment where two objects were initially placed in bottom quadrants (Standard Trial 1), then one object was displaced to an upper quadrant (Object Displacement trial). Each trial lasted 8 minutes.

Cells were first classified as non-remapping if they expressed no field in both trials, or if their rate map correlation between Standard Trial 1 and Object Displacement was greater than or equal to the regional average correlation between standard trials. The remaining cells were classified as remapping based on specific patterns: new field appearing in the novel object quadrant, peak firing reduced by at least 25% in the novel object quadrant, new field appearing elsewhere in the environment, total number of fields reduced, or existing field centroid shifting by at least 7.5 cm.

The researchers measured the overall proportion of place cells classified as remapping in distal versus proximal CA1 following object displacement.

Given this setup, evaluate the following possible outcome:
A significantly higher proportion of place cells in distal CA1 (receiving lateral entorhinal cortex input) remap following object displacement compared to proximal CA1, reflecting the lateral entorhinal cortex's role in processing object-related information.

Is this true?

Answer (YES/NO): NO